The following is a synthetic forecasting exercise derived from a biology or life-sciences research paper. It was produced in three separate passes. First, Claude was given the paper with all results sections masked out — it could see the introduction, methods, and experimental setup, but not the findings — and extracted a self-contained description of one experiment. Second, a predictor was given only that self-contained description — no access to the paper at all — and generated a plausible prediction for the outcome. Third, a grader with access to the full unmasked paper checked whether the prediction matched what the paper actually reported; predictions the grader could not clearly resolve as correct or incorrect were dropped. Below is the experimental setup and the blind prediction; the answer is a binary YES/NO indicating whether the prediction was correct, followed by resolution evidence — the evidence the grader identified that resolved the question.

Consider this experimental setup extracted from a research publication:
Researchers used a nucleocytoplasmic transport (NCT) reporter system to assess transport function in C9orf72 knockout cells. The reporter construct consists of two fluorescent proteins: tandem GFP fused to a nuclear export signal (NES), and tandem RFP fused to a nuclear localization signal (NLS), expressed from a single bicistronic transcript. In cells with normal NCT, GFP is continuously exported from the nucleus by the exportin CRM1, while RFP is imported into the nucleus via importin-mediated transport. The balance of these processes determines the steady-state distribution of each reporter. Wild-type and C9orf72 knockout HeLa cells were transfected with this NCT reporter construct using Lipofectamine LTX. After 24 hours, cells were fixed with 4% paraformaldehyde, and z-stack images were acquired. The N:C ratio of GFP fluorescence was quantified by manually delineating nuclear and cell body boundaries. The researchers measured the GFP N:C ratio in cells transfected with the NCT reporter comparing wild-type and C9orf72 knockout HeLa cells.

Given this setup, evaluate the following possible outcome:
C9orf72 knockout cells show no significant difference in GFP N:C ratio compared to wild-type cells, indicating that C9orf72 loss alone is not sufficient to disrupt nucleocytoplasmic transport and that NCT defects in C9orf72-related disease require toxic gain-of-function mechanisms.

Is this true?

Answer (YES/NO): NO